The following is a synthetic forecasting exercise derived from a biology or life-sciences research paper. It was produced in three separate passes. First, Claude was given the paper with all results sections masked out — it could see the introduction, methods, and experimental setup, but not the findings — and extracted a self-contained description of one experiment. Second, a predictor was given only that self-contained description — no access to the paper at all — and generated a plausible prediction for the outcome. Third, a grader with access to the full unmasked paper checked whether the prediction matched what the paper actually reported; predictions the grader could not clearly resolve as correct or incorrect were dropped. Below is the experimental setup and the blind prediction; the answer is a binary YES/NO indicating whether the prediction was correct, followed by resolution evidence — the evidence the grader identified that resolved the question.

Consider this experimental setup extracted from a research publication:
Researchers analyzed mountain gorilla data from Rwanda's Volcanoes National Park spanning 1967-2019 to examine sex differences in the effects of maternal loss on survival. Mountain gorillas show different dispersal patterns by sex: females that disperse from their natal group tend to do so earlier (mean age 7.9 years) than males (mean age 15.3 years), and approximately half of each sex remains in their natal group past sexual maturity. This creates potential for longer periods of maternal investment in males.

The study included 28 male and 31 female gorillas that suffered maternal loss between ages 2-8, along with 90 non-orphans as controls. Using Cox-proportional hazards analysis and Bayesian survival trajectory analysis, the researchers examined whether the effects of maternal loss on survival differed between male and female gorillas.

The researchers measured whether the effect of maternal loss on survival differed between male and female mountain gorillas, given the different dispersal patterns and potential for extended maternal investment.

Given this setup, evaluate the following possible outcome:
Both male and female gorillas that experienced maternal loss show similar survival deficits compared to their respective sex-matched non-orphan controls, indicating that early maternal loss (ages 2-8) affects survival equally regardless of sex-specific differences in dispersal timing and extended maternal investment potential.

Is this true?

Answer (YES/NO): NO